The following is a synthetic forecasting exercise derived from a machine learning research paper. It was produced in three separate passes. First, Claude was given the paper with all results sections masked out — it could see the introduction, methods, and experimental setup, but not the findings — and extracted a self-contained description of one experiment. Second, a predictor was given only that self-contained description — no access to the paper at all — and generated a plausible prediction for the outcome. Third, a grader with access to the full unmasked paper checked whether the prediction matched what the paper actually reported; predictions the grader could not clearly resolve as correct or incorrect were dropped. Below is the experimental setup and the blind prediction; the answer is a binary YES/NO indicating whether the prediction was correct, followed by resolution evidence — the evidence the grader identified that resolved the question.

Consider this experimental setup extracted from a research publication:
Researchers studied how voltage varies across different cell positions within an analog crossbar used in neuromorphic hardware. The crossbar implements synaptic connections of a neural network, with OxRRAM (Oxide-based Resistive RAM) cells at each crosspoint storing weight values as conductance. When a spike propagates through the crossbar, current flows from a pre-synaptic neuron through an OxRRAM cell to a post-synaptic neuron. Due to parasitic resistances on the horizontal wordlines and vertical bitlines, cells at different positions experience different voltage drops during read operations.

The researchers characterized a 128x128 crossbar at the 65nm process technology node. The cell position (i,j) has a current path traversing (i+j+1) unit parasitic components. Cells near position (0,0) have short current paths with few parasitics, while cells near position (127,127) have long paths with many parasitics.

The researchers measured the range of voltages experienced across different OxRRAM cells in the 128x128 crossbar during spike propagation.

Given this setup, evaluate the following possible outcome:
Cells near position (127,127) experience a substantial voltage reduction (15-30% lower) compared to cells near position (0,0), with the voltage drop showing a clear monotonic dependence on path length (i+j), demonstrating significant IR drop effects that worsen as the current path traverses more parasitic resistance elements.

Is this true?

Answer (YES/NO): YES